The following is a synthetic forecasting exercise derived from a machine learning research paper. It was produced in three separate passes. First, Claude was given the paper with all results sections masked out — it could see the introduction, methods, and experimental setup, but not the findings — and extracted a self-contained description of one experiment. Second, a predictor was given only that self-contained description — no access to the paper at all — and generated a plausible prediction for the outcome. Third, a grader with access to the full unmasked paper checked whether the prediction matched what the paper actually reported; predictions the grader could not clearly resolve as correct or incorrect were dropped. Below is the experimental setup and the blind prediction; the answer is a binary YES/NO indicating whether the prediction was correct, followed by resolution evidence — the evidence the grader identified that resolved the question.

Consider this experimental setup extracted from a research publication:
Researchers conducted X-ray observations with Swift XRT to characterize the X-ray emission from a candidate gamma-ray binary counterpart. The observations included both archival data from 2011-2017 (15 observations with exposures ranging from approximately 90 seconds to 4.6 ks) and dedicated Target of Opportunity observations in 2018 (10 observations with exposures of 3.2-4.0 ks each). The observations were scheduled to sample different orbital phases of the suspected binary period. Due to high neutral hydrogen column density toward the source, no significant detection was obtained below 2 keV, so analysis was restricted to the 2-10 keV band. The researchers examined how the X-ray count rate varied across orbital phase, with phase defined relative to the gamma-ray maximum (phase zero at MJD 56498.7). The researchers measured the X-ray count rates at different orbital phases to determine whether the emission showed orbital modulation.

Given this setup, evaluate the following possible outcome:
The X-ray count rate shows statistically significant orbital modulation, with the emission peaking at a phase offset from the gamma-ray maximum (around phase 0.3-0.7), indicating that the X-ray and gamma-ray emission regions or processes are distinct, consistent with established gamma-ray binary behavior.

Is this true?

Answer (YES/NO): YES